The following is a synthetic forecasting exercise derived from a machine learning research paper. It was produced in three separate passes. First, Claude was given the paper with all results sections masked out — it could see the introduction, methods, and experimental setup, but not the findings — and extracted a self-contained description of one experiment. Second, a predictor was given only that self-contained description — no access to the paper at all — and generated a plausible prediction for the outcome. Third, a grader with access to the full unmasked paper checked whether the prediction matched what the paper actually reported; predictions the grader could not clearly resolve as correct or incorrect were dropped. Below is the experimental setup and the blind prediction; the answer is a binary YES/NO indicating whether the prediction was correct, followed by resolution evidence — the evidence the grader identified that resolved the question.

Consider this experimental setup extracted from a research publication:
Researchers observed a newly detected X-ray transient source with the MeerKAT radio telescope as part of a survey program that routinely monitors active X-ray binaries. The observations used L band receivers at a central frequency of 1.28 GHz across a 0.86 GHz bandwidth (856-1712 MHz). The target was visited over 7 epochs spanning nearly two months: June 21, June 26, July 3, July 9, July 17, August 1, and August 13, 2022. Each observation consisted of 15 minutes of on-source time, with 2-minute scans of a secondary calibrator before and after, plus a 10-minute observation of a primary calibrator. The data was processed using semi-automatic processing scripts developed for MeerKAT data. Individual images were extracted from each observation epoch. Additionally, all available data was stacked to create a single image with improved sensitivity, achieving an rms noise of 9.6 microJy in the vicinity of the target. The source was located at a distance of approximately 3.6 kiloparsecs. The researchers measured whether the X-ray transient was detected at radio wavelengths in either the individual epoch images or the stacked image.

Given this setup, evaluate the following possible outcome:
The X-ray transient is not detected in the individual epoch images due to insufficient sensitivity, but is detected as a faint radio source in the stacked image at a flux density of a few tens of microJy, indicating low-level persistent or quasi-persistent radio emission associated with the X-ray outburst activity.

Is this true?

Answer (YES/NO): NO